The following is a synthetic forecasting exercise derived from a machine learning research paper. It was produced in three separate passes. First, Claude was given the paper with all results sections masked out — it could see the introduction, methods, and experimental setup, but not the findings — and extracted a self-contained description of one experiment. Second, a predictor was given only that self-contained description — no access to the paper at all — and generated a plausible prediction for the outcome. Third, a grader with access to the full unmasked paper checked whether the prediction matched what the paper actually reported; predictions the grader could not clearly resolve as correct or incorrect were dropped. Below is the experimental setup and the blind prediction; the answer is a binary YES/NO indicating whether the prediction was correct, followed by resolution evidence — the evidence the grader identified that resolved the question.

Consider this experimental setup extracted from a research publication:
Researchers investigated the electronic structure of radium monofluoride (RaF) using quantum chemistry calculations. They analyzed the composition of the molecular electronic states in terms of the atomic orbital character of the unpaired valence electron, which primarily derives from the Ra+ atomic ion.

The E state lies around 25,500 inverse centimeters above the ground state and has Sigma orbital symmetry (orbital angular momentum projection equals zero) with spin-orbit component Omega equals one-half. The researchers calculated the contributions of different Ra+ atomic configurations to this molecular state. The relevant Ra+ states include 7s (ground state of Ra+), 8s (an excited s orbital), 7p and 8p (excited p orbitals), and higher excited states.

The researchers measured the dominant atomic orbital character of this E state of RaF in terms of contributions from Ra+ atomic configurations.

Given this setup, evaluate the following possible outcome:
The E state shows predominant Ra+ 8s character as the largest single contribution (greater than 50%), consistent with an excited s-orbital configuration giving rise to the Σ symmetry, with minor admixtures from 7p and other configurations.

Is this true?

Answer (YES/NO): YES